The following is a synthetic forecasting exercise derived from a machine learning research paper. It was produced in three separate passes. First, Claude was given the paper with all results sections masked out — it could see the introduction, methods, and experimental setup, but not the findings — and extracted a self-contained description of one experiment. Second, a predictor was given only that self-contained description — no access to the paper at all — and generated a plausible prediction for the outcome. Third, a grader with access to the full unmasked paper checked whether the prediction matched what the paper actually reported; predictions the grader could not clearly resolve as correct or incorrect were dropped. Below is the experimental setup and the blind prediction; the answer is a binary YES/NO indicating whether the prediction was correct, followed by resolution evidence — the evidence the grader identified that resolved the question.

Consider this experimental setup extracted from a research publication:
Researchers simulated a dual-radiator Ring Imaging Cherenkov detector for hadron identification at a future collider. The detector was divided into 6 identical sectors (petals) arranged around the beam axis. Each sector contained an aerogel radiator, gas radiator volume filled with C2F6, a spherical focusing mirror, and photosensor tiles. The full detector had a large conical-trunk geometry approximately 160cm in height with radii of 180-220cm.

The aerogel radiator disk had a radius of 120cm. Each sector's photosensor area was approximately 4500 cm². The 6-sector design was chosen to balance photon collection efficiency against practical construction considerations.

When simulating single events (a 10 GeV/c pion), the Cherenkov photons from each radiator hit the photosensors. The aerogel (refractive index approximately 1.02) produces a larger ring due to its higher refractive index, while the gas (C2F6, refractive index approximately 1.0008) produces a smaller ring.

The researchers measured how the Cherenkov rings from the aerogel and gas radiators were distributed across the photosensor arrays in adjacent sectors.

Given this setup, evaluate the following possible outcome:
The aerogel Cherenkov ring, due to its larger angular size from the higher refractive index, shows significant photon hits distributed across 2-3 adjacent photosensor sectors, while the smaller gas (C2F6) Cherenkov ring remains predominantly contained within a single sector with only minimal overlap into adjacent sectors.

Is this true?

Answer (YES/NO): YES